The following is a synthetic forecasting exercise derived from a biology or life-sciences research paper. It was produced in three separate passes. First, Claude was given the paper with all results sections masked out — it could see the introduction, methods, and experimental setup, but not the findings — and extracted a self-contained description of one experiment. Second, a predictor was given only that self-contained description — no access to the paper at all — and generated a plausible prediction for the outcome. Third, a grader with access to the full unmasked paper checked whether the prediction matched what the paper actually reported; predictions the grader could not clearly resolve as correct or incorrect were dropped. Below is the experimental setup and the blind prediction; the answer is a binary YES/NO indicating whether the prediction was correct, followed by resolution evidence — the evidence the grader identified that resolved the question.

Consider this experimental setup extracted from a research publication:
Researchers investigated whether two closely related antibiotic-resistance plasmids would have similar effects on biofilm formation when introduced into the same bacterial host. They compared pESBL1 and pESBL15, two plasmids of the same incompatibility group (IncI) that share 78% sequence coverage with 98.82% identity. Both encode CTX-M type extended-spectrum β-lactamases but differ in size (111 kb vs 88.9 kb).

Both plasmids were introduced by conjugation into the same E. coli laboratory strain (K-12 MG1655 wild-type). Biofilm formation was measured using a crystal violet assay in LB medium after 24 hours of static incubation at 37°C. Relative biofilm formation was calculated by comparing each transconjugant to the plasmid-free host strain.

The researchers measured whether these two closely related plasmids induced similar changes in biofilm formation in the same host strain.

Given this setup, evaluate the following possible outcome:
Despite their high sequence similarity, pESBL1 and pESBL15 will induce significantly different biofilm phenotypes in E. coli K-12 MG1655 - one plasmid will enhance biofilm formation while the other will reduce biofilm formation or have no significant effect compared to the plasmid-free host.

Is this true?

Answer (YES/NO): NO